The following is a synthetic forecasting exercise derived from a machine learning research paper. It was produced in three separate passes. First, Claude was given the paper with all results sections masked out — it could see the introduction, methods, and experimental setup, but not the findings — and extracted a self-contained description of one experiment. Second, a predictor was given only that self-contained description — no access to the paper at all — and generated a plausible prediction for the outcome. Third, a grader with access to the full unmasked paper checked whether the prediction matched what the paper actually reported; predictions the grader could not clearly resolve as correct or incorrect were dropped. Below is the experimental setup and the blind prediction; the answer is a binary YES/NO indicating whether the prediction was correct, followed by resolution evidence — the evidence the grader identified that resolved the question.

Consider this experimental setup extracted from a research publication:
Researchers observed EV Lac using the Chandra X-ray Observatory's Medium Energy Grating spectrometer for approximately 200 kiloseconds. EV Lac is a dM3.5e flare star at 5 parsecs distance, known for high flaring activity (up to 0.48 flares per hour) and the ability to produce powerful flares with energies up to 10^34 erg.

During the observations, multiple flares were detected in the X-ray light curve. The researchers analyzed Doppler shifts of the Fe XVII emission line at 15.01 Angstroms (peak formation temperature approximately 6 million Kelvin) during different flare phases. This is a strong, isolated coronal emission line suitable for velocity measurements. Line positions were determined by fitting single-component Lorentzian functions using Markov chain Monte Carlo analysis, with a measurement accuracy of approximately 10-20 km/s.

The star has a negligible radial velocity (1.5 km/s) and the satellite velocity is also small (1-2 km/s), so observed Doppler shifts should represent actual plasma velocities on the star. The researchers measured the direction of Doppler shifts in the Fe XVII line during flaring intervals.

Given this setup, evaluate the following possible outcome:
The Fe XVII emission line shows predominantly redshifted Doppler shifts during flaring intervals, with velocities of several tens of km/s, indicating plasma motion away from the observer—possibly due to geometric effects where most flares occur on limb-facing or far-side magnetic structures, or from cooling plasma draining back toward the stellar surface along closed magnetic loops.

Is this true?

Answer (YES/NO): NO